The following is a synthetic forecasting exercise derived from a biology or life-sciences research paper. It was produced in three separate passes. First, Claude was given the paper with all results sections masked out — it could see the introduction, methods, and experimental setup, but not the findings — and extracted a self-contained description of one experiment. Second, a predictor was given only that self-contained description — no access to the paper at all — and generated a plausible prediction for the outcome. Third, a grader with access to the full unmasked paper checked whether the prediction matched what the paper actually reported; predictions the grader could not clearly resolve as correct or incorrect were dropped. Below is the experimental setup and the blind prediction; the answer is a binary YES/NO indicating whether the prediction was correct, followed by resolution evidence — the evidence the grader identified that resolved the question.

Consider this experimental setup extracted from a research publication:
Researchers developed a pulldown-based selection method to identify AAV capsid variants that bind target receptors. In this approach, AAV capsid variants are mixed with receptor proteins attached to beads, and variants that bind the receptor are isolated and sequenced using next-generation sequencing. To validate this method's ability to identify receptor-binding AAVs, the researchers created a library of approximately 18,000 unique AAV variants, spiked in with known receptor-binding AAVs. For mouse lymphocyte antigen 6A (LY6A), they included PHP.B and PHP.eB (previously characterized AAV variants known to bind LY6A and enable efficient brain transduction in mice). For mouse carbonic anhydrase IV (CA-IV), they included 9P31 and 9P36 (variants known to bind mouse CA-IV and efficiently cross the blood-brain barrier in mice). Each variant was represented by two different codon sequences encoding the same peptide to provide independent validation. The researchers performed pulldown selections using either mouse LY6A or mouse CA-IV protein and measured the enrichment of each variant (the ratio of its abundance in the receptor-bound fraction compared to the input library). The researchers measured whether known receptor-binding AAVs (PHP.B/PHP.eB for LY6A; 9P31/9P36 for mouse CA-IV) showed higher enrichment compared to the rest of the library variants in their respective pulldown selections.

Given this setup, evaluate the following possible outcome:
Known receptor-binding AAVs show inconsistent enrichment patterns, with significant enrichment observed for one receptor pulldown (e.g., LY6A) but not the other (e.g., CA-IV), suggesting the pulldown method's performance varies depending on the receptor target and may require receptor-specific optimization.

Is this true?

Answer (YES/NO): NO